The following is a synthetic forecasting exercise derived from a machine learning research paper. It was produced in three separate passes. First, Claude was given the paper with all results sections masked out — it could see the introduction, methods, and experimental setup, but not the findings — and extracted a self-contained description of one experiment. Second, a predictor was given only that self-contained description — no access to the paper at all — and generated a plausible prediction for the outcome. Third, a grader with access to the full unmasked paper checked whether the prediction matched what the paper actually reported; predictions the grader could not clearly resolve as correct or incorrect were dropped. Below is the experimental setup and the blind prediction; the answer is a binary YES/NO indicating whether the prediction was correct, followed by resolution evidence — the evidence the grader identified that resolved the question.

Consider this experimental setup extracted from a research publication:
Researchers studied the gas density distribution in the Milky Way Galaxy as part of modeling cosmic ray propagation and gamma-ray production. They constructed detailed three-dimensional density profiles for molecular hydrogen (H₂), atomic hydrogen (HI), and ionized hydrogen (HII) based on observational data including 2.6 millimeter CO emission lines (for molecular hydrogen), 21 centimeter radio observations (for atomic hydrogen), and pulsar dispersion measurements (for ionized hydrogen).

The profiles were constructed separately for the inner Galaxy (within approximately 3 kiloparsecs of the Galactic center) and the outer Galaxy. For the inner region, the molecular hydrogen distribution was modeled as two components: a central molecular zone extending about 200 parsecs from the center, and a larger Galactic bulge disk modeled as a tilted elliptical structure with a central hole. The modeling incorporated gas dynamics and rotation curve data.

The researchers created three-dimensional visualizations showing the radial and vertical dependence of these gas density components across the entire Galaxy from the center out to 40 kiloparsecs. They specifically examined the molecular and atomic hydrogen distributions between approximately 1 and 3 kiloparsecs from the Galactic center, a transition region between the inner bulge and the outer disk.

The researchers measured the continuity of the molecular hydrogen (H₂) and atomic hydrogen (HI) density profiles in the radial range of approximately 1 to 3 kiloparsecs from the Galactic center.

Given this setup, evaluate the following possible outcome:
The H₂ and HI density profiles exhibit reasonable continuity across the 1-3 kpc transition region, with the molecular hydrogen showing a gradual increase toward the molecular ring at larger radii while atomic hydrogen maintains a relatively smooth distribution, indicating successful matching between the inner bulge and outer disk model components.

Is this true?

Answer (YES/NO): NO